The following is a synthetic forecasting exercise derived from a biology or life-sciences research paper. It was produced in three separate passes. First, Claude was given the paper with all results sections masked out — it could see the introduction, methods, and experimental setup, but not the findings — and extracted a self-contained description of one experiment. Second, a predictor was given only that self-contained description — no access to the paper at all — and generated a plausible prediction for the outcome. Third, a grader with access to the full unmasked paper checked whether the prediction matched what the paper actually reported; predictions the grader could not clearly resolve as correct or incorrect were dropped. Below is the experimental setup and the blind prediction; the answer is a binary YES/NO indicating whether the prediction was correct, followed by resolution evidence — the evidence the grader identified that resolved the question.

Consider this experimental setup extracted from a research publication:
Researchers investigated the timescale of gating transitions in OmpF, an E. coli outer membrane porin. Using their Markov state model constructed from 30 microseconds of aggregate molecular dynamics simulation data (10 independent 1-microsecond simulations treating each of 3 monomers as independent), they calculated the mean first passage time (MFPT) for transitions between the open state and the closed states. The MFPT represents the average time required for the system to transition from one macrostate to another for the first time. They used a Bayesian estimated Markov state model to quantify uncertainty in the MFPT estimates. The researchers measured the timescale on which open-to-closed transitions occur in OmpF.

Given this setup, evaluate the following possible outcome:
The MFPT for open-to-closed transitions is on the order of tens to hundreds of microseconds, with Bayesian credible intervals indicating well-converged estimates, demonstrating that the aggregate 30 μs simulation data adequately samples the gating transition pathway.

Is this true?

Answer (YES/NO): NO